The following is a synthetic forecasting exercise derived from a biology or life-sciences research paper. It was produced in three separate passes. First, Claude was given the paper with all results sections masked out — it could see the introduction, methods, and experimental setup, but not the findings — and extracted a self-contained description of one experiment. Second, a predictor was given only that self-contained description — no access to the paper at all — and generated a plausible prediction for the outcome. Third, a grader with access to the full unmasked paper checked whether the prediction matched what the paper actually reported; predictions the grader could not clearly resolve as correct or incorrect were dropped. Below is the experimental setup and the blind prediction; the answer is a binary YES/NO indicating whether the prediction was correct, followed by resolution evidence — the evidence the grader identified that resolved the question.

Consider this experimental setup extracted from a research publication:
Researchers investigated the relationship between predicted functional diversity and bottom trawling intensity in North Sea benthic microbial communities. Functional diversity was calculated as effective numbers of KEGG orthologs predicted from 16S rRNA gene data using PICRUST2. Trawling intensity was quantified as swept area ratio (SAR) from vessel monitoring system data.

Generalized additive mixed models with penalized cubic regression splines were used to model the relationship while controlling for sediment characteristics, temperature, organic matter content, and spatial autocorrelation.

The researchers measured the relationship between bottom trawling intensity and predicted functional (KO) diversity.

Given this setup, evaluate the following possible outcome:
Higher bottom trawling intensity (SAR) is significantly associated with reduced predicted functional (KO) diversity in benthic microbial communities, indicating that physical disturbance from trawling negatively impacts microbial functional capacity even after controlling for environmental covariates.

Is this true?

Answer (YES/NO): YES